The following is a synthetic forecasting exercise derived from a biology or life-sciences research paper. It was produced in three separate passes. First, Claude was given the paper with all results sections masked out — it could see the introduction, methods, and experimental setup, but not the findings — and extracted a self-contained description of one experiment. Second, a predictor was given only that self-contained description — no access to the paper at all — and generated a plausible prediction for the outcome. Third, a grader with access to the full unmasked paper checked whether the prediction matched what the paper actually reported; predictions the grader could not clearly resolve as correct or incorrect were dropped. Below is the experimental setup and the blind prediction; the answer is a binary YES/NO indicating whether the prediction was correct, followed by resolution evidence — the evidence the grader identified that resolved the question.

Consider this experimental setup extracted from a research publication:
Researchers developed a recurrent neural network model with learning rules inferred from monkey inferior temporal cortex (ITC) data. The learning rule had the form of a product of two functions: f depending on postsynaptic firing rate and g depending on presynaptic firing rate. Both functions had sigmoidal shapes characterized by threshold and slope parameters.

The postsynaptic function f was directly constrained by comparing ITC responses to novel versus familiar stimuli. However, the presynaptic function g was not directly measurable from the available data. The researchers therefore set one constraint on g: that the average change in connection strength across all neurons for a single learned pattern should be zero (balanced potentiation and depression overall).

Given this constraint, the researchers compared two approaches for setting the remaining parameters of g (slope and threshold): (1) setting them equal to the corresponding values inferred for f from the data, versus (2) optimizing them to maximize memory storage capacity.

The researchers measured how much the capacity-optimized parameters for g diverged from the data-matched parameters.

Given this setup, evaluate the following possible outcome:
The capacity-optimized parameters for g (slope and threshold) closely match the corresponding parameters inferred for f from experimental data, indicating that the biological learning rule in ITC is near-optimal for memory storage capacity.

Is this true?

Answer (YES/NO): YES